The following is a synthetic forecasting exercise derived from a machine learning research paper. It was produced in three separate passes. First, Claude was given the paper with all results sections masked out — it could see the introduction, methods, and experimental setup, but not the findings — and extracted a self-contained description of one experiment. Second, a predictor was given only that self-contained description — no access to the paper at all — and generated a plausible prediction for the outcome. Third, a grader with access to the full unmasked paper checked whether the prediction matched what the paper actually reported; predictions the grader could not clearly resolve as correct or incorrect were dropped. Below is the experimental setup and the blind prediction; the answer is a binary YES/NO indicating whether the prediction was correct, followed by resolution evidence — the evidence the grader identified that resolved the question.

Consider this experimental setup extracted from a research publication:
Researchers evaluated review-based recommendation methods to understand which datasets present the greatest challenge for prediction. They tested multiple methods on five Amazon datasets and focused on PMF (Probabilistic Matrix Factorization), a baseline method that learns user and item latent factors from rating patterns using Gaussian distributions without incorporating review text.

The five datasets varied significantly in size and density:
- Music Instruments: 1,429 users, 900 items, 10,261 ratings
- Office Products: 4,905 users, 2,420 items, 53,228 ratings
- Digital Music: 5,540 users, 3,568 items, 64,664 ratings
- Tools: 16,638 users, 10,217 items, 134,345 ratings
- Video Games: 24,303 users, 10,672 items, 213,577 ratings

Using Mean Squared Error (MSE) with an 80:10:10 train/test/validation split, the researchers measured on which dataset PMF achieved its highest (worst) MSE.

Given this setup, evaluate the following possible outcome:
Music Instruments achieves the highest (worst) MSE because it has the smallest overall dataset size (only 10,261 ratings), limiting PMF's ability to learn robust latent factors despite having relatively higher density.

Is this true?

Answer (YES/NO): NO